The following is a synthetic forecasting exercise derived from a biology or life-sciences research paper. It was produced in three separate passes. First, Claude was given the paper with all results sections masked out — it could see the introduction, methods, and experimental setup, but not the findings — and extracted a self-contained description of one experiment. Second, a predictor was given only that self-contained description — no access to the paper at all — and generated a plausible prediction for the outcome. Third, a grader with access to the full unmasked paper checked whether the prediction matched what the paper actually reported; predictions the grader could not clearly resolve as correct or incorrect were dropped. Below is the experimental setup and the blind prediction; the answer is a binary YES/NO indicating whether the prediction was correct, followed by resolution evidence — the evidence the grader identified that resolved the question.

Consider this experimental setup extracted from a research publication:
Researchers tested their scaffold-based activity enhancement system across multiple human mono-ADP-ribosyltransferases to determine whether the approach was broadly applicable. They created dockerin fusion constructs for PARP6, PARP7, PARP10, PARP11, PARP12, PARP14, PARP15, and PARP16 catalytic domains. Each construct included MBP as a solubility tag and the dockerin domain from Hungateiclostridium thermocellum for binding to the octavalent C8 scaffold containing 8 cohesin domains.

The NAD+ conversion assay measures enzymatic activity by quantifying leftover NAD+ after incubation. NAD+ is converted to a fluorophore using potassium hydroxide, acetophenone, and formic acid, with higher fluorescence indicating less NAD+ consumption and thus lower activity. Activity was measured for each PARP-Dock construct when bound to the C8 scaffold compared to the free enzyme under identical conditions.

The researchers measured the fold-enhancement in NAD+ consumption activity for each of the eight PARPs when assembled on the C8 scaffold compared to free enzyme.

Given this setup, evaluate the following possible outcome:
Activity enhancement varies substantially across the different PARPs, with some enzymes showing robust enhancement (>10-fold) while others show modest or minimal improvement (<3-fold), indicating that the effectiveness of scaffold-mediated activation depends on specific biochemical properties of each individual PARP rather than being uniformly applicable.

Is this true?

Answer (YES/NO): YES